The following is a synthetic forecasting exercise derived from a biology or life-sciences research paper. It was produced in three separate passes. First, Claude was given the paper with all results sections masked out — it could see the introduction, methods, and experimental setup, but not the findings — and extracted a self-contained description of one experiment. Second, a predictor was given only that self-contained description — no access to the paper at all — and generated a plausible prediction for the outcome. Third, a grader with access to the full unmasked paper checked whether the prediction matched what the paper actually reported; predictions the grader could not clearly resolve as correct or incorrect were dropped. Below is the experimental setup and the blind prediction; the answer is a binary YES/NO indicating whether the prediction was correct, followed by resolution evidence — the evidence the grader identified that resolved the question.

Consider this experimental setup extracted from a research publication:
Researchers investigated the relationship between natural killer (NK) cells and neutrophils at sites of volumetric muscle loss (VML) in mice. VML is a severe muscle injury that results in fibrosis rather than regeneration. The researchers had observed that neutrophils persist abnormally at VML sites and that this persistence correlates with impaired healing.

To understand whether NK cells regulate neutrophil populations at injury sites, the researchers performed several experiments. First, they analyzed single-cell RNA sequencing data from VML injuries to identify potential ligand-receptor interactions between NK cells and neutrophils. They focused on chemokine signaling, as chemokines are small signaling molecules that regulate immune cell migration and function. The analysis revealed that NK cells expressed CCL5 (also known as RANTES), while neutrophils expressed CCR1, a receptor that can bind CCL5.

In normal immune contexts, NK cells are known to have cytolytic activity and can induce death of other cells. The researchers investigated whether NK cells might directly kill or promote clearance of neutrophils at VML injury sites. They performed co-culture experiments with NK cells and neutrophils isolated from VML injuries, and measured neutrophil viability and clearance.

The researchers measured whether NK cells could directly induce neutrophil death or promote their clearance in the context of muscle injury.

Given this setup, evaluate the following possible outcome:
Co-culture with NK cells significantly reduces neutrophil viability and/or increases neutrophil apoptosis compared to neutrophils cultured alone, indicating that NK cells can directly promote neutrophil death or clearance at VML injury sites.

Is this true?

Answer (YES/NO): YES